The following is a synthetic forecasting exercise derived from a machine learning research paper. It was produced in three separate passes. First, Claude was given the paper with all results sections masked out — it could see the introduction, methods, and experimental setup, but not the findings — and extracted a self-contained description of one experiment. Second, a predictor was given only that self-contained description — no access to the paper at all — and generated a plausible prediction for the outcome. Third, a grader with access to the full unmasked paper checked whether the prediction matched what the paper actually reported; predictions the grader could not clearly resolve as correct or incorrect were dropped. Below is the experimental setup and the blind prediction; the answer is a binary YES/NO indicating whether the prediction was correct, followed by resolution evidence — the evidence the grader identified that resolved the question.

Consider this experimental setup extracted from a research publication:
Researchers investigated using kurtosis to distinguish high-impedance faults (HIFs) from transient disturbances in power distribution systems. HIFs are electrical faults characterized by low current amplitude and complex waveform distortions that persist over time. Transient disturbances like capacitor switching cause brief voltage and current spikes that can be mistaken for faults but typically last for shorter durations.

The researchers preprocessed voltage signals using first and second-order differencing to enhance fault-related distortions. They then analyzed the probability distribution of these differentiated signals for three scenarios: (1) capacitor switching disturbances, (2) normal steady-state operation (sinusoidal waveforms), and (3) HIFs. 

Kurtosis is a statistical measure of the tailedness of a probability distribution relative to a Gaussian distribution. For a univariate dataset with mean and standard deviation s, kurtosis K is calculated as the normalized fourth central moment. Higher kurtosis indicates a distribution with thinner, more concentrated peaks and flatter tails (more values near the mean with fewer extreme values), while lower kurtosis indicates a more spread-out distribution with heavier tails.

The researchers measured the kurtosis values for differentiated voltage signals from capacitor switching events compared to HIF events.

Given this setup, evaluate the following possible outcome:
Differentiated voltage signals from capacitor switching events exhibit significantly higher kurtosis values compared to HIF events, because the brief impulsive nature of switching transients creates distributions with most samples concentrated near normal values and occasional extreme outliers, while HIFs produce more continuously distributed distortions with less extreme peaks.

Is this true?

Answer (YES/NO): YES